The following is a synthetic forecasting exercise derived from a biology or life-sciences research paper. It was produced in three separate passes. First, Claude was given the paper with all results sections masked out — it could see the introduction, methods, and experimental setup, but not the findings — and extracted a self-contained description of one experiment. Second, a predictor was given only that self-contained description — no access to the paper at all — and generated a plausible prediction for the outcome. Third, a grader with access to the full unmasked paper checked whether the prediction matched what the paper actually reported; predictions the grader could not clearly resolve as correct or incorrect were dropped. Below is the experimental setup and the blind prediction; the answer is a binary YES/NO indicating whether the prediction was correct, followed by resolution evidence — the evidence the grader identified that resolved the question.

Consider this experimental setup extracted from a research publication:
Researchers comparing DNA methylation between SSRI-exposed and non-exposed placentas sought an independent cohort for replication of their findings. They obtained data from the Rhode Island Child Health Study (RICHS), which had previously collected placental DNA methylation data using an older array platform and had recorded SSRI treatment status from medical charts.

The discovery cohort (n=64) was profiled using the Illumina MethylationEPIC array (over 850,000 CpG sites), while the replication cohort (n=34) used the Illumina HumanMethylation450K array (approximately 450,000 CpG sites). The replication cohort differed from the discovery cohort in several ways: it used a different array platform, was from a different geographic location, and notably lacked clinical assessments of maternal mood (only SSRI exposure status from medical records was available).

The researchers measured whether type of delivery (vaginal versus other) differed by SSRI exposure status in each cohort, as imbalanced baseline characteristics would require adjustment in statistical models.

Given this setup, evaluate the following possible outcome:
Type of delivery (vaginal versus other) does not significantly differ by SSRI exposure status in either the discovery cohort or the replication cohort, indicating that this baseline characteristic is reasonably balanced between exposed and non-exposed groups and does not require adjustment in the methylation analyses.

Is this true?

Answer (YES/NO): NO